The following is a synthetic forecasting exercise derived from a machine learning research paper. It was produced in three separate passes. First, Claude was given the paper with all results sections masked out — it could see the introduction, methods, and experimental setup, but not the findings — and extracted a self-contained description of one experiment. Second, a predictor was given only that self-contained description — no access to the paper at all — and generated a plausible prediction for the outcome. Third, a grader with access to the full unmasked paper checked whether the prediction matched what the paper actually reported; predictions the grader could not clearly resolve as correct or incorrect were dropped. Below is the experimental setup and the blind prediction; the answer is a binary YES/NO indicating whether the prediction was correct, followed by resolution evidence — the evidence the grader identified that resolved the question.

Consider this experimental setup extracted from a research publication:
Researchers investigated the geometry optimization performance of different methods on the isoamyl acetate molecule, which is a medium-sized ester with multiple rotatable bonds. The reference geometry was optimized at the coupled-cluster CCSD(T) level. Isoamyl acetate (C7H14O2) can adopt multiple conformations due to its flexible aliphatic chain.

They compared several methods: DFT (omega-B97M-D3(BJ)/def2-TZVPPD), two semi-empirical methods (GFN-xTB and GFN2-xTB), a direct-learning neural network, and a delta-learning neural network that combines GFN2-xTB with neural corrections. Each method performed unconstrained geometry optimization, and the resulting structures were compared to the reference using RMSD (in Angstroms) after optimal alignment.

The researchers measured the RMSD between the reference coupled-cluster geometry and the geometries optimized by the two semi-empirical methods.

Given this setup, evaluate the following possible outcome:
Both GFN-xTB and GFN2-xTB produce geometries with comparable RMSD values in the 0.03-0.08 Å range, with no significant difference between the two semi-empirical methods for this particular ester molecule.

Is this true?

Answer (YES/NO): NO